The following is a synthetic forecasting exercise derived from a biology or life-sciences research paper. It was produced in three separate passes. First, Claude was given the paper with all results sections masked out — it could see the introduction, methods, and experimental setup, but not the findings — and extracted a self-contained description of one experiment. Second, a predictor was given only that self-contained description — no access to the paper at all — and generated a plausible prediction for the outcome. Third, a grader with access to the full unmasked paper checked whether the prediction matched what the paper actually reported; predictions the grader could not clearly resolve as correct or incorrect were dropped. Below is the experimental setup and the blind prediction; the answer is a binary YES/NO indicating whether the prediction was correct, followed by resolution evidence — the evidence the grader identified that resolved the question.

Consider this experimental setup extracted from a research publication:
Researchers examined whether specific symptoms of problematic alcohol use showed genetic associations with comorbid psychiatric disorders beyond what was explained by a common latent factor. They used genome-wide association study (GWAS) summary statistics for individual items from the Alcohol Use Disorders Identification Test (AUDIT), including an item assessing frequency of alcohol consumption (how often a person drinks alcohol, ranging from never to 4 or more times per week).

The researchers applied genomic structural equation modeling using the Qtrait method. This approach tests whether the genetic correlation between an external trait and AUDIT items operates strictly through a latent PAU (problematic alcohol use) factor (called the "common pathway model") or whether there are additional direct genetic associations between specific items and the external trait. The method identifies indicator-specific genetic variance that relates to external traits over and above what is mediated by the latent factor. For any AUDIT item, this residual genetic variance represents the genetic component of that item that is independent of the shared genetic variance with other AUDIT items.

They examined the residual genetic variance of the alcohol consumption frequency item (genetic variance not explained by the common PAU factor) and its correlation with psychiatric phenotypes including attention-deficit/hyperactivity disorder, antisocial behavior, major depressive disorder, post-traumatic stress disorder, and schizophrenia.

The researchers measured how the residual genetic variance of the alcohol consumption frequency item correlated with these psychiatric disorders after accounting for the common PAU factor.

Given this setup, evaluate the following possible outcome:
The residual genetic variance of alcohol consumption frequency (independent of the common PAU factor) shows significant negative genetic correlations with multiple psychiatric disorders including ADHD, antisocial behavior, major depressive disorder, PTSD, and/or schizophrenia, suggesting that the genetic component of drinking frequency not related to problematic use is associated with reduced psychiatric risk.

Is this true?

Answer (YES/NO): YES